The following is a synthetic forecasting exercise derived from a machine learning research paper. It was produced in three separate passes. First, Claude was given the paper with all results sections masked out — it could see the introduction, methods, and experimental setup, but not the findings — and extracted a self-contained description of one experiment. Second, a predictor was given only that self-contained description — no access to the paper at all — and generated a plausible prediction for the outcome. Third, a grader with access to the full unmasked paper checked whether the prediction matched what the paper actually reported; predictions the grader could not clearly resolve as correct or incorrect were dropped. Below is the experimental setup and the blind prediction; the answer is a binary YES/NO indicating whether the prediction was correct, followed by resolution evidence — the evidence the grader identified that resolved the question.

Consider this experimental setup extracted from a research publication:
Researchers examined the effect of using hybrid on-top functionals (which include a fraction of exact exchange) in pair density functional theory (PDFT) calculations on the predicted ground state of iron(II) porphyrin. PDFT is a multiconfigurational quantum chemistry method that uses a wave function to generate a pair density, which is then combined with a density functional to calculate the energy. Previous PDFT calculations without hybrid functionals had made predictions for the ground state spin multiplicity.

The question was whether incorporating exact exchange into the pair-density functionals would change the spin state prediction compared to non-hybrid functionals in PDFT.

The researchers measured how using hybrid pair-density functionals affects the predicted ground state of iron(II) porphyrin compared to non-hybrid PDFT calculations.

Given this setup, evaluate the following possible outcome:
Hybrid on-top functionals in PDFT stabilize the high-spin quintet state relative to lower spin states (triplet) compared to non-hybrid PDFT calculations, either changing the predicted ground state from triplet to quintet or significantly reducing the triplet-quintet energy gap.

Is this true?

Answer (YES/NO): YES